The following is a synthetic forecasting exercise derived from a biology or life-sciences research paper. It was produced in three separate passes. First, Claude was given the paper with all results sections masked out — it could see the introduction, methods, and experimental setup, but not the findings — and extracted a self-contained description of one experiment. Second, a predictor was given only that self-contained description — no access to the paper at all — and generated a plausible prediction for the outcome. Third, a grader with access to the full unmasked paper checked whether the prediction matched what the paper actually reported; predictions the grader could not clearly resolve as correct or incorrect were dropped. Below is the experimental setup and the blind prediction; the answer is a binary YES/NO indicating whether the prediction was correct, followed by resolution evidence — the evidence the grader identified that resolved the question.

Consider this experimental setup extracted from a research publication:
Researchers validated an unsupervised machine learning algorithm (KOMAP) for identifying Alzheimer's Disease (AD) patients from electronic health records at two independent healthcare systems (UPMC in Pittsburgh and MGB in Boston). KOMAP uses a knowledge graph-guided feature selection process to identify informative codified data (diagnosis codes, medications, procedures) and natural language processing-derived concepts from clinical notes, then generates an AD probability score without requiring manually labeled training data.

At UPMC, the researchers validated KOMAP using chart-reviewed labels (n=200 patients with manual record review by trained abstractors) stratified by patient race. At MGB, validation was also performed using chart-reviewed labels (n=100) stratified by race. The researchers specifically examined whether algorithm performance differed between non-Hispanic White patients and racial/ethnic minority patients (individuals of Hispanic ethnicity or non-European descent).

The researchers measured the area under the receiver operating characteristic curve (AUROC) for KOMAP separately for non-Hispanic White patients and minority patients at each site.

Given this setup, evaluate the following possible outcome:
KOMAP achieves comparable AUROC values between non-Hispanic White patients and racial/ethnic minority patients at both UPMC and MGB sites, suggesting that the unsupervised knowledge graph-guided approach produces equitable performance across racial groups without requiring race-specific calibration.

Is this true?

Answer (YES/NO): NO